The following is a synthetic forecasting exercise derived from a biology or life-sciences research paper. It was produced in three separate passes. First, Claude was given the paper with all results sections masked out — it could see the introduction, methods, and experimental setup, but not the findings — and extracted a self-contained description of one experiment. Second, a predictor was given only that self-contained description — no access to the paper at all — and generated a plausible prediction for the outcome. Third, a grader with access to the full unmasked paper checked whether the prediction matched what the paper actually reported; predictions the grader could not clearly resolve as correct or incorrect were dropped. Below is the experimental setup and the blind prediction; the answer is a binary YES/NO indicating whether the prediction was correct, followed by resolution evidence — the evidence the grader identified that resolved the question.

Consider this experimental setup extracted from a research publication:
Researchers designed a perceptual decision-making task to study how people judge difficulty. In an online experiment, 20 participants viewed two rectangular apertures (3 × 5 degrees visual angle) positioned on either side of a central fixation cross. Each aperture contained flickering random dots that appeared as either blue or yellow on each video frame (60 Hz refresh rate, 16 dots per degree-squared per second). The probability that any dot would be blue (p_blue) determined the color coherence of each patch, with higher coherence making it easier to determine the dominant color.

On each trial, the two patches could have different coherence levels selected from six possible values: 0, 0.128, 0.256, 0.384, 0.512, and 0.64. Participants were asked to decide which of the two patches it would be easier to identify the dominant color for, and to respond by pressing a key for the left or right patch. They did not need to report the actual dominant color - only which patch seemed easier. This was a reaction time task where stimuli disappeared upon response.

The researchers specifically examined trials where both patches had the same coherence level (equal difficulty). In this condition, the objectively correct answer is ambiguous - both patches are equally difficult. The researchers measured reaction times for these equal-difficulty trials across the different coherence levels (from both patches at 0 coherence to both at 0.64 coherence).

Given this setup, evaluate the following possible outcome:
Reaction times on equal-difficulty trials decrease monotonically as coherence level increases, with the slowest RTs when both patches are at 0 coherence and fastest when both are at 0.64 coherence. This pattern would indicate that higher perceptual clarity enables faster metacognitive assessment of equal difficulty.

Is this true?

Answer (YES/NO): YES